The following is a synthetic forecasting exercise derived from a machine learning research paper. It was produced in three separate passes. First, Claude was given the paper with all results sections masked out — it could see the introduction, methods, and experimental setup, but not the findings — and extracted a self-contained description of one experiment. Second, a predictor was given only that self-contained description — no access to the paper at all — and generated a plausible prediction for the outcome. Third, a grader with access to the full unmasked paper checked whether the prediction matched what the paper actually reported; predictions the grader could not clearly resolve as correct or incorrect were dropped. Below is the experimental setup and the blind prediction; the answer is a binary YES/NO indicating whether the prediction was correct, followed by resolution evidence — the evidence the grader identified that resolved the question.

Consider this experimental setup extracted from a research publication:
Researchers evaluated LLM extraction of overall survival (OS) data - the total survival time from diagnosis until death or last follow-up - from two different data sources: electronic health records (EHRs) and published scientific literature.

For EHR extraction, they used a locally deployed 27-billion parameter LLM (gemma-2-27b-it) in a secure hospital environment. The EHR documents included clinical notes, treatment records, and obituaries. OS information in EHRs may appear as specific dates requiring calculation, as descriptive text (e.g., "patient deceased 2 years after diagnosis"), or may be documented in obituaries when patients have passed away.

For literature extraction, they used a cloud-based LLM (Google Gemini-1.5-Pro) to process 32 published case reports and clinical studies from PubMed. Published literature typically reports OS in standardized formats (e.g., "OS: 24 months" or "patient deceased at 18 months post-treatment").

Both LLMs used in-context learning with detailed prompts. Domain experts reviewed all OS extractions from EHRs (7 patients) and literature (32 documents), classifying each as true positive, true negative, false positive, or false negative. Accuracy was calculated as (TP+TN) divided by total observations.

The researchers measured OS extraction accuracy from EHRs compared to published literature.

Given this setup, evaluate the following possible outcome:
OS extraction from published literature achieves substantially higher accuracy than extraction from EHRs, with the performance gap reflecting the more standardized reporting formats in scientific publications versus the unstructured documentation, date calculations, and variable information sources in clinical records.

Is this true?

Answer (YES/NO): NO